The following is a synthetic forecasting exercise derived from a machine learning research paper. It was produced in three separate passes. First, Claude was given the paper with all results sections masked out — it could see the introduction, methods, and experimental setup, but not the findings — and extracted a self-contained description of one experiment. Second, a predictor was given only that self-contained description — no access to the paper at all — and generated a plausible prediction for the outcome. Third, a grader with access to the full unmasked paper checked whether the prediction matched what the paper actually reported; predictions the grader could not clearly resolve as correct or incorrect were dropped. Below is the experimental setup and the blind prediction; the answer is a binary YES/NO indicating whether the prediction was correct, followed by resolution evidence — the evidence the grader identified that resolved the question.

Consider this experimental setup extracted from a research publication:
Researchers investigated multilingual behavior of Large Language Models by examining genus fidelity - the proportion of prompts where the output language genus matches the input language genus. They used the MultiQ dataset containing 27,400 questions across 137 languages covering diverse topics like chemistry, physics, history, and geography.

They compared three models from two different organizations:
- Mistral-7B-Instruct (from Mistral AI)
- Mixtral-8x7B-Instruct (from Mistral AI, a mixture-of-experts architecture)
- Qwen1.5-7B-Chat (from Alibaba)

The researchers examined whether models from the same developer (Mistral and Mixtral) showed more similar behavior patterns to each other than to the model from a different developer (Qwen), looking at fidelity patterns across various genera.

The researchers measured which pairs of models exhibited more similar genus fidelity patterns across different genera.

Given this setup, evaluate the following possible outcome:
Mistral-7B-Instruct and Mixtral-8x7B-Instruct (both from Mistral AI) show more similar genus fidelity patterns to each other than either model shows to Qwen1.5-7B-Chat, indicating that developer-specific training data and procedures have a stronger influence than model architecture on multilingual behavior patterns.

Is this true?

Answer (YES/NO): NO